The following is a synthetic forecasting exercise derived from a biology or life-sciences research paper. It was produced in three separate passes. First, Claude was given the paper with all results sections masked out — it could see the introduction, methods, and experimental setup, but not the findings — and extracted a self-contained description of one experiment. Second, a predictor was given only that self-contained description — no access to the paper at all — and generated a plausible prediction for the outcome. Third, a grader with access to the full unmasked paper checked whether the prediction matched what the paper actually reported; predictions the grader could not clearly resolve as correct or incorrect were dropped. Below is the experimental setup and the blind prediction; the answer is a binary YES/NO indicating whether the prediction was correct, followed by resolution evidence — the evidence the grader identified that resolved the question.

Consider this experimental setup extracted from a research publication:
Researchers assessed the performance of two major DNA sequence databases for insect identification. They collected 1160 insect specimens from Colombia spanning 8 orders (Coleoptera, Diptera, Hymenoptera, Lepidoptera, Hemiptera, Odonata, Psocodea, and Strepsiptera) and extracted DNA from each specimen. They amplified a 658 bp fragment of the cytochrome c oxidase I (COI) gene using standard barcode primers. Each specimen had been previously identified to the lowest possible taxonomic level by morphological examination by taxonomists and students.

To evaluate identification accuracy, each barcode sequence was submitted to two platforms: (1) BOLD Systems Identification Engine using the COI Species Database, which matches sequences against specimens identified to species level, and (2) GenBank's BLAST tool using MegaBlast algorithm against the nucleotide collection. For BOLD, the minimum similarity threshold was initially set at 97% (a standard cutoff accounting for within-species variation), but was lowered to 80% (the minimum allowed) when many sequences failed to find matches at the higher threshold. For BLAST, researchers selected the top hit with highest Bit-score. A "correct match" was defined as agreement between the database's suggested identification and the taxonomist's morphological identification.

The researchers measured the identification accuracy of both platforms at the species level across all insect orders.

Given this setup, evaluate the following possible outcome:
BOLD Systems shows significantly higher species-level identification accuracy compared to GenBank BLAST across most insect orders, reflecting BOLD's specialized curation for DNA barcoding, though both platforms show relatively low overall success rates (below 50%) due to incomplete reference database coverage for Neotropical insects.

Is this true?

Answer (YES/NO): NO